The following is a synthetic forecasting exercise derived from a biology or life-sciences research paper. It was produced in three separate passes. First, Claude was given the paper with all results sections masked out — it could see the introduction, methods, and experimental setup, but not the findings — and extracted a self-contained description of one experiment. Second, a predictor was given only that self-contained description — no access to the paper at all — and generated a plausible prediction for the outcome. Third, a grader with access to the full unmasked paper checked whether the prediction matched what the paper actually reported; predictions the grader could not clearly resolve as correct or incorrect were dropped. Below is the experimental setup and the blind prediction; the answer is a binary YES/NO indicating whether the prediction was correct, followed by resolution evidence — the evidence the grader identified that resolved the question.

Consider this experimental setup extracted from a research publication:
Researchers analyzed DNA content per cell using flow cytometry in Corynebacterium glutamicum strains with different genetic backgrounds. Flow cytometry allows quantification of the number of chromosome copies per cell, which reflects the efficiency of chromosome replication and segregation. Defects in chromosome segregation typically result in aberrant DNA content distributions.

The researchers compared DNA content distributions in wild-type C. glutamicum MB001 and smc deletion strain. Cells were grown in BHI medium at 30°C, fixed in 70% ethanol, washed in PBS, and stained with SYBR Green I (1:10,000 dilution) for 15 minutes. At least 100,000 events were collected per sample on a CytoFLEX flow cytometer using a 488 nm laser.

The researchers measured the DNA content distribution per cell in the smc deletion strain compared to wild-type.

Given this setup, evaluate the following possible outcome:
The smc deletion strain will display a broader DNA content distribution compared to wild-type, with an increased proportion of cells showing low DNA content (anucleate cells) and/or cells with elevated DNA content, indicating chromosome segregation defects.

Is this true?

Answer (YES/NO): NO